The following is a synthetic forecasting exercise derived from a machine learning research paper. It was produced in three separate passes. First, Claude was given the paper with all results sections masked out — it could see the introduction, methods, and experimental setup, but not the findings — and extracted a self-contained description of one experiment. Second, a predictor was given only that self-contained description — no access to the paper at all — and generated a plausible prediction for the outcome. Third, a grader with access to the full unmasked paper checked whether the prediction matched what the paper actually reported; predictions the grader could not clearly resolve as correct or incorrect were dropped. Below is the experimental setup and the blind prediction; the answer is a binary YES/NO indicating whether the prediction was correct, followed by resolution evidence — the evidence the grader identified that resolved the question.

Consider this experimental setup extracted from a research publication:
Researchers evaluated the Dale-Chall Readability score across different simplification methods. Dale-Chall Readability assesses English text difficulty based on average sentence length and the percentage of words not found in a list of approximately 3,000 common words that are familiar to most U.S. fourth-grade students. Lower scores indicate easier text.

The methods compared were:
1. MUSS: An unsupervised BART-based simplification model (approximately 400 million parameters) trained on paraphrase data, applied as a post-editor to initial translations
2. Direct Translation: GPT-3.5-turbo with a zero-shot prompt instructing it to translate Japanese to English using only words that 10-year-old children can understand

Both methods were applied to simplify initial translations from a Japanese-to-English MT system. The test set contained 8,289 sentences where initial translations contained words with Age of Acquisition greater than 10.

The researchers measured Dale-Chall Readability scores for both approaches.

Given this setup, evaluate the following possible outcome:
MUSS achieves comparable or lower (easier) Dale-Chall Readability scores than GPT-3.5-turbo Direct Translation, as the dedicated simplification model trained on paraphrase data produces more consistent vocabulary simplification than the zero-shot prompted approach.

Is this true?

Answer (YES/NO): NO